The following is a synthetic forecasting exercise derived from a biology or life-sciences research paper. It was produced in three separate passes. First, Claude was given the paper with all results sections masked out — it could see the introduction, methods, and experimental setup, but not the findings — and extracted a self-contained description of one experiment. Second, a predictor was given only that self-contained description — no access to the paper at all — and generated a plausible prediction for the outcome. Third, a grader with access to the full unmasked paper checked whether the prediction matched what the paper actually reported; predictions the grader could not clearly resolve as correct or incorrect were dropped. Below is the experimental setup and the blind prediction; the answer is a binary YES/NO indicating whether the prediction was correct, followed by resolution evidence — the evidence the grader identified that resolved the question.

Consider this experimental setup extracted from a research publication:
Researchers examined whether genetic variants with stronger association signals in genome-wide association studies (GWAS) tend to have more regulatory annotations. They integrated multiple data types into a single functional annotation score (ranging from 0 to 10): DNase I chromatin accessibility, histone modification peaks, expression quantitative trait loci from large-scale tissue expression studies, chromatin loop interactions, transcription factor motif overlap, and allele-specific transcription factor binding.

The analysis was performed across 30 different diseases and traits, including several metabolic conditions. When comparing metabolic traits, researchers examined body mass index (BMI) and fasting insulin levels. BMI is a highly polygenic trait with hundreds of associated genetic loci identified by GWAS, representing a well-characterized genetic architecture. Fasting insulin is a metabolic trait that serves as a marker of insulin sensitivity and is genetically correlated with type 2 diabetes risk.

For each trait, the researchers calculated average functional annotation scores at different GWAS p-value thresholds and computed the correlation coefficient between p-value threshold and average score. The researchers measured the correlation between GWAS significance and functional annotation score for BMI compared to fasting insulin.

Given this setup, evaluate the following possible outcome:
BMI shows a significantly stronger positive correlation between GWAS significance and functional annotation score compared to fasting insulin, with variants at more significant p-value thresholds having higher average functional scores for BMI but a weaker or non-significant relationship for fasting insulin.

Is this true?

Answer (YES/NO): YES